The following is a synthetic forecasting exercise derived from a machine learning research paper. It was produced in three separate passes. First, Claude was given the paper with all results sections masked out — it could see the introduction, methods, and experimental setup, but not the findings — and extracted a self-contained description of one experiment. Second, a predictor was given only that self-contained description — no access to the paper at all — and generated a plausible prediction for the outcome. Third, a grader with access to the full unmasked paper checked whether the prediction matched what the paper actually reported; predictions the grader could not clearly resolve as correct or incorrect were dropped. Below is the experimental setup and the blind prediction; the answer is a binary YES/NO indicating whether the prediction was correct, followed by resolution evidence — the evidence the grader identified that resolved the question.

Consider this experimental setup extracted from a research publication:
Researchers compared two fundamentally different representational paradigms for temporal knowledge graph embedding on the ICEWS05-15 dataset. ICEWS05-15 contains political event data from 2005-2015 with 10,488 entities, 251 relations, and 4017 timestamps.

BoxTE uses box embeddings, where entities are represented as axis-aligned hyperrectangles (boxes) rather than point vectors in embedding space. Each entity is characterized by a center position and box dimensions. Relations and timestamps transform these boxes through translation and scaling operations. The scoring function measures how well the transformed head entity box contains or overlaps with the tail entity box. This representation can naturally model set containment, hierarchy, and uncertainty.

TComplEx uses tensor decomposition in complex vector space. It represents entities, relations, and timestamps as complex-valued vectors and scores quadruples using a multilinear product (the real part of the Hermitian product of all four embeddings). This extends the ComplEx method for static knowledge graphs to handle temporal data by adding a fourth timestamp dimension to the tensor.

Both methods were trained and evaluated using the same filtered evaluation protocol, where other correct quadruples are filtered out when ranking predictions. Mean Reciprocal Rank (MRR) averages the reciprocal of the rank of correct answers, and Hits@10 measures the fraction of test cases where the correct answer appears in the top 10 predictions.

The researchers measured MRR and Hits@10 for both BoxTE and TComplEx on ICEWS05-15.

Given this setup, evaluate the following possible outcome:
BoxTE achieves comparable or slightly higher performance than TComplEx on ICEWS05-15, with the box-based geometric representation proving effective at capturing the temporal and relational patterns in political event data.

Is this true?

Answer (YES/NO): YES